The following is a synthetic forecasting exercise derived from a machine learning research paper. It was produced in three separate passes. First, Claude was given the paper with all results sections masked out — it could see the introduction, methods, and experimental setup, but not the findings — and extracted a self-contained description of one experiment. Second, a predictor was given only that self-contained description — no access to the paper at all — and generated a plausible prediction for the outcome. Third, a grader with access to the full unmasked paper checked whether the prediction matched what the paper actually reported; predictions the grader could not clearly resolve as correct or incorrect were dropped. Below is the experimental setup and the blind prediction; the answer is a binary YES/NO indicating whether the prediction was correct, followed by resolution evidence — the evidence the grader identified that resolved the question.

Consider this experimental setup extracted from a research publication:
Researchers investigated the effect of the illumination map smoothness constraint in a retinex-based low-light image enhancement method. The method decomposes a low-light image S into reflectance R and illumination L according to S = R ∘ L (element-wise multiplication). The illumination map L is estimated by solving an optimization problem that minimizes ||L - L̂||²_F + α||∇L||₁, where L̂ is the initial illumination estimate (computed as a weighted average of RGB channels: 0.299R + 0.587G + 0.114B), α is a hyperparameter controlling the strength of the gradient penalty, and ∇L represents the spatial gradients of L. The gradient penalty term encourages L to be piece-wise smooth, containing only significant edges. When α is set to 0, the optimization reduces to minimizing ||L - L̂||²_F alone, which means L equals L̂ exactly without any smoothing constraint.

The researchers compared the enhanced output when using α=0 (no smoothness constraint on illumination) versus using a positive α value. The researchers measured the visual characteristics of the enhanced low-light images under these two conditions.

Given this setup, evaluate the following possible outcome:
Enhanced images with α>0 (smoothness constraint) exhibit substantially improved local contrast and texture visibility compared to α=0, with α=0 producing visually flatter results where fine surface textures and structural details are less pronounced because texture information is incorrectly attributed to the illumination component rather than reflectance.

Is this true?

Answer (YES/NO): NO